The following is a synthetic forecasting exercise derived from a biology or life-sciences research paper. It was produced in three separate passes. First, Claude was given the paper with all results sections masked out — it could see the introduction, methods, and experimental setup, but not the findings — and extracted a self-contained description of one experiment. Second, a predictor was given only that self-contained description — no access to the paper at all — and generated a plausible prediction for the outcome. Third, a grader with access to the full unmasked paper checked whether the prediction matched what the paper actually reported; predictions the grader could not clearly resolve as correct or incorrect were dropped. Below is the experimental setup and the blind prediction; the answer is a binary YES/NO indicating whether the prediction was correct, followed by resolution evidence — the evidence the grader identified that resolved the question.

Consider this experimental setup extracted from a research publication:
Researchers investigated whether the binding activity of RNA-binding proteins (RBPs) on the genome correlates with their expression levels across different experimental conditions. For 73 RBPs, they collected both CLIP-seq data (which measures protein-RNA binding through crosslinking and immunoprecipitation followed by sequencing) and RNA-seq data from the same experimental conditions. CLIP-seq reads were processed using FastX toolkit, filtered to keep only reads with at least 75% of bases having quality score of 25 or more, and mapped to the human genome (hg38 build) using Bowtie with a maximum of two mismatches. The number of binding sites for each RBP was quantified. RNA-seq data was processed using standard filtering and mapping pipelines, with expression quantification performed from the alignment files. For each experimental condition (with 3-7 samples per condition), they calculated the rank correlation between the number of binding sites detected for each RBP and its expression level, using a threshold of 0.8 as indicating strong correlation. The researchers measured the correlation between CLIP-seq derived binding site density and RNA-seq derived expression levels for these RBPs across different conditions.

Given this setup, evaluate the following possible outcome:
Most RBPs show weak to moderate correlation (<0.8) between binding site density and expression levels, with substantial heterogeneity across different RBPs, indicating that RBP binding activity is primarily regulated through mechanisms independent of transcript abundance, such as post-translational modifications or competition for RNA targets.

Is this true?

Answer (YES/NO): NO